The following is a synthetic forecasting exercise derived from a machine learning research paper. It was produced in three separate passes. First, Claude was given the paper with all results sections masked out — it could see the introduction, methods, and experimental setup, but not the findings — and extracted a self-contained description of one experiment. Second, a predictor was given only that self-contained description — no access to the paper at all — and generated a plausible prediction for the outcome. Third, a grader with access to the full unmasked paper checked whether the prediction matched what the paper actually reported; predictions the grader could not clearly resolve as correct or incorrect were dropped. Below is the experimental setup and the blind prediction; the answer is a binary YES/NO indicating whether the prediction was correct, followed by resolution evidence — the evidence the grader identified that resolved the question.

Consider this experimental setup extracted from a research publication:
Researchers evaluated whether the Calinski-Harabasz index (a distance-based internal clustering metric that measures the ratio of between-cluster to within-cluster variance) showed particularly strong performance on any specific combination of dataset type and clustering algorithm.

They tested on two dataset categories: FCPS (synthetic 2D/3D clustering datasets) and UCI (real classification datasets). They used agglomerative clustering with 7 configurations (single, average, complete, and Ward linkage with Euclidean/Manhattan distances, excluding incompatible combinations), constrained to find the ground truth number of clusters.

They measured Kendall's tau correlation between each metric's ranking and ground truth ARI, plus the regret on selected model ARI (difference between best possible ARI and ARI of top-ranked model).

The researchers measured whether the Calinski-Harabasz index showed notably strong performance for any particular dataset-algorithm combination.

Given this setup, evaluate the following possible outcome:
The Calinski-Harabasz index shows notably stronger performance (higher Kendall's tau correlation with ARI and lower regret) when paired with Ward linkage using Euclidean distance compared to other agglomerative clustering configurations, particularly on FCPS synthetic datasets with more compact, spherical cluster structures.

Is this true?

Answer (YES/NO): NO